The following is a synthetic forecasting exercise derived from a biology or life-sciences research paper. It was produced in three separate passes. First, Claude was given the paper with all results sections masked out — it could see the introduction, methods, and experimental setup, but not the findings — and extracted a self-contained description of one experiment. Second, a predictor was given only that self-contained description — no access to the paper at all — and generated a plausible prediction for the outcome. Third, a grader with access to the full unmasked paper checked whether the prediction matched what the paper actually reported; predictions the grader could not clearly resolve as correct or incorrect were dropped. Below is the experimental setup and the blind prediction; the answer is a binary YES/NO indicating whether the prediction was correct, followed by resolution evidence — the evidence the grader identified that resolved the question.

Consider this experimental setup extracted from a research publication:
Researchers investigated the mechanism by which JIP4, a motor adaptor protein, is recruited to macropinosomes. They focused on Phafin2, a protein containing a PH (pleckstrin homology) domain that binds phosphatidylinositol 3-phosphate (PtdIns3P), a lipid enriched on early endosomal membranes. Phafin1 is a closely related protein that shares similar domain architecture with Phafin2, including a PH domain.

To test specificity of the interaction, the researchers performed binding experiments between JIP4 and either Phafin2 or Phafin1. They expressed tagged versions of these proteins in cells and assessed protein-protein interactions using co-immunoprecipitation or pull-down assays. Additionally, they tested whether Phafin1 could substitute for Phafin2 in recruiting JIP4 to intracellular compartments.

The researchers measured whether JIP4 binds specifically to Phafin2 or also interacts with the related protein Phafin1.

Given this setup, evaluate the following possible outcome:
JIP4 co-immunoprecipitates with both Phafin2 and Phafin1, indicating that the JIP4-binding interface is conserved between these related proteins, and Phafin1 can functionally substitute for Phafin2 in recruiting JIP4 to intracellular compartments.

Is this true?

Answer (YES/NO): NO